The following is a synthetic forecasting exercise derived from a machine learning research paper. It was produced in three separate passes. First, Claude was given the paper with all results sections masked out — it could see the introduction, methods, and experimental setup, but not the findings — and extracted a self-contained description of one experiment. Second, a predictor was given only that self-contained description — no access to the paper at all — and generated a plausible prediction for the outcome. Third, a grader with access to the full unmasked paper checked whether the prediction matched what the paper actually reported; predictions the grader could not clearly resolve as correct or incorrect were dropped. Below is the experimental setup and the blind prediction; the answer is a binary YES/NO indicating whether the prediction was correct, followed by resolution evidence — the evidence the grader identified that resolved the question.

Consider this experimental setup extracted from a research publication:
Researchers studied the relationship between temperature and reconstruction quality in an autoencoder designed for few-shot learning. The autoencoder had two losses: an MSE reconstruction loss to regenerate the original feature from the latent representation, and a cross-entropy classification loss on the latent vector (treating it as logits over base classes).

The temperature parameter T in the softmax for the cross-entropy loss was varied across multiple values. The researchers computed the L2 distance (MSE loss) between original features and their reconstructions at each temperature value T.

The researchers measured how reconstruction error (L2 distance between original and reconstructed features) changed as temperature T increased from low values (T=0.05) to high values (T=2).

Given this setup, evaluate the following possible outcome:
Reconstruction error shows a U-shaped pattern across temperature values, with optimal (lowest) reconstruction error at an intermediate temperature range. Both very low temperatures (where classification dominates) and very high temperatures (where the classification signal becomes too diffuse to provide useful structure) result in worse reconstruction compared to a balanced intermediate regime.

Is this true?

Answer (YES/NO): NO